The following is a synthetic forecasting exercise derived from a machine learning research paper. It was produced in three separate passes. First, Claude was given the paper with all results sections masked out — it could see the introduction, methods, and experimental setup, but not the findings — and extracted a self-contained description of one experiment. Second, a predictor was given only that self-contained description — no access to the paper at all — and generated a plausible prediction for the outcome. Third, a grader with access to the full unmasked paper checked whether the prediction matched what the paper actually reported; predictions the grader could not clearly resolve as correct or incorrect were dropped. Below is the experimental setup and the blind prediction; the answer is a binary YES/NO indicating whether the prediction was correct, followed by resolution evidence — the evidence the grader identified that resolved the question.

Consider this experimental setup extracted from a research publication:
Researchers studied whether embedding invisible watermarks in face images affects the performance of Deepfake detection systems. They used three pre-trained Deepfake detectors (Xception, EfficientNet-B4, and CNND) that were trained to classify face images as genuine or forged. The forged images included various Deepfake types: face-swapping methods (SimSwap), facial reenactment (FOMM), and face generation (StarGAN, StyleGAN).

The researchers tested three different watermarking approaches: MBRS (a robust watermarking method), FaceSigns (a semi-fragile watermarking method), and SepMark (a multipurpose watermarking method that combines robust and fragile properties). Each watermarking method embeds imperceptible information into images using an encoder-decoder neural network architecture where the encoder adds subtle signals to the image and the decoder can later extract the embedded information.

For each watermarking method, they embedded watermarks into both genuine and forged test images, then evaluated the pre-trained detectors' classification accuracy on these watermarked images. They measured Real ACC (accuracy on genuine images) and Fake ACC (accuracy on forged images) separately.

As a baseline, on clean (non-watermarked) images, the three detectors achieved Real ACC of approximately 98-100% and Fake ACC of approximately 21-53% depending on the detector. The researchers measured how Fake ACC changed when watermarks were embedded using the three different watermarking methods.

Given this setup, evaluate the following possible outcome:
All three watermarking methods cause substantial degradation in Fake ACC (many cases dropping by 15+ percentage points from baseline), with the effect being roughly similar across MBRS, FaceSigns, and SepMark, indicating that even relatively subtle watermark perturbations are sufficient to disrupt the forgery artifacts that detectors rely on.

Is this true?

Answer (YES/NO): NO